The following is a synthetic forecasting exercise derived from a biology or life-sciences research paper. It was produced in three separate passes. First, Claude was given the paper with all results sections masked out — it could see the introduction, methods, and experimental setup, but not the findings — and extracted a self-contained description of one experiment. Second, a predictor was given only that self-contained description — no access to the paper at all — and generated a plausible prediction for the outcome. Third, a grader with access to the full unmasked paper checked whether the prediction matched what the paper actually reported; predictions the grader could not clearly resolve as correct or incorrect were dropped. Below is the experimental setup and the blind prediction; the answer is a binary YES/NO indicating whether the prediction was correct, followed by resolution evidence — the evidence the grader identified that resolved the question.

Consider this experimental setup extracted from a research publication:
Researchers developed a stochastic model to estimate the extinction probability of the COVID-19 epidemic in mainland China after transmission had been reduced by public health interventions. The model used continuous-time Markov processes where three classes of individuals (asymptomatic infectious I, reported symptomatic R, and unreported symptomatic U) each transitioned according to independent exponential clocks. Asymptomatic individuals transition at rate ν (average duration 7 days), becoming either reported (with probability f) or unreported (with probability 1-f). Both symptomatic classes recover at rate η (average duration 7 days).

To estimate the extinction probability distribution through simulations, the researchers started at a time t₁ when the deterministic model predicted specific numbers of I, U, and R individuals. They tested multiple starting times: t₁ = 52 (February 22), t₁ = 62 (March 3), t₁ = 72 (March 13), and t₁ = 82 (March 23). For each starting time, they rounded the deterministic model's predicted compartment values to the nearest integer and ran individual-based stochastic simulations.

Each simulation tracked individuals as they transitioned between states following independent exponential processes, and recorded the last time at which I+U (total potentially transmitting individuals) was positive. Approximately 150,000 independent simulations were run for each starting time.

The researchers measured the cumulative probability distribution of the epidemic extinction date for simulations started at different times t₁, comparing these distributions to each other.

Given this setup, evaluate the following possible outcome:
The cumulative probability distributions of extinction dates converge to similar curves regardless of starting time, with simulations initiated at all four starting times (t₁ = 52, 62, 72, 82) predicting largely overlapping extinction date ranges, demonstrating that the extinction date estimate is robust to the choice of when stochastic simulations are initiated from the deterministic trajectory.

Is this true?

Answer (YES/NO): YES